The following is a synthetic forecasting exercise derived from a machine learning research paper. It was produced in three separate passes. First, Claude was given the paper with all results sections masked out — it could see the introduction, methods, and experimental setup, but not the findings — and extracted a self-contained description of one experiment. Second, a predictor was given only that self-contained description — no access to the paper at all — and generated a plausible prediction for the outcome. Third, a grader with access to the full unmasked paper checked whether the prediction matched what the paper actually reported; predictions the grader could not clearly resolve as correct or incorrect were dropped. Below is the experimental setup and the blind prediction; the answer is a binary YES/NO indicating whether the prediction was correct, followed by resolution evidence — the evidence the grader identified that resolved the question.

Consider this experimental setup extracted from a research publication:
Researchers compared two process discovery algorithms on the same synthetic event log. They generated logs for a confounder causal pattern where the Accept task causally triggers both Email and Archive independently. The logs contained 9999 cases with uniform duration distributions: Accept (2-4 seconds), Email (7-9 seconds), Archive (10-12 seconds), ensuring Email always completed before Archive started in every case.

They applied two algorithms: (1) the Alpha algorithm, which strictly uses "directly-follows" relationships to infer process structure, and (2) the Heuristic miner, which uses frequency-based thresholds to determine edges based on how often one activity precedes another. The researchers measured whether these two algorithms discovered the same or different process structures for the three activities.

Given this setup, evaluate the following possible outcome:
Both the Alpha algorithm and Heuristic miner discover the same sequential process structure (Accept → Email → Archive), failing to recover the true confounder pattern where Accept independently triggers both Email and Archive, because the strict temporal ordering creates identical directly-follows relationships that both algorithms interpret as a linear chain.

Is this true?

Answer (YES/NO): YES